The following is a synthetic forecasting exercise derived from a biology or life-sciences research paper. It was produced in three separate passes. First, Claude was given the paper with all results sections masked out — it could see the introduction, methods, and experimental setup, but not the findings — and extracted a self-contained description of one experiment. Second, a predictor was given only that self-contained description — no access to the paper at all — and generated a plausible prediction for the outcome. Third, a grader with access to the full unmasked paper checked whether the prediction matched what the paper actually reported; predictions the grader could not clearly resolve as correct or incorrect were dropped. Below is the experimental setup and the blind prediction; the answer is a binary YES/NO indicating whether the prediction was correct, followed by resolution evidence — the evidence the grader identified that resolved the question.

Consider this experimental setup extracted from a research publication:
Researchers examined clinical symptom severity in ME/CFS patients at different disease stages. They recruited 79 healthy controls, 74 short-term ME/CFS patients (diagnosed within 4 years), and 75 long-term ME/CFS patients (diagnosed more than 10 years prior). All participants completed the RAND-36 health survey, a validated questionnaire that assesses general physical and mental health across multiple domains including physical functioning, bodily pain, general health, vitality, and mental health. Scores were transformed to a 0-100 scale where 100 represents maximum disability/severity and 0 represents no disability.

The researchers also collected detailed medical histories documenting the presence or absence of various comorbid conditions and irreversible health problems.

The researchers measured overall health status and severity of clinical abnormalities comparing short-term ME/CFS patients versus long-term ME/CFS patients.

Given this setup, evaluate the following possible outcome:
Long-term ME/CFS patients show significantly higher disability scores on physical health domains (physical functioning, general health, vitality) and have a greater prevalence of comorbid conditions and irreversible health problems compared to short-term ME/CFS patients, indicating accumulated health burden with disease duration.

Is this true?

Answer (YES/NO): YES